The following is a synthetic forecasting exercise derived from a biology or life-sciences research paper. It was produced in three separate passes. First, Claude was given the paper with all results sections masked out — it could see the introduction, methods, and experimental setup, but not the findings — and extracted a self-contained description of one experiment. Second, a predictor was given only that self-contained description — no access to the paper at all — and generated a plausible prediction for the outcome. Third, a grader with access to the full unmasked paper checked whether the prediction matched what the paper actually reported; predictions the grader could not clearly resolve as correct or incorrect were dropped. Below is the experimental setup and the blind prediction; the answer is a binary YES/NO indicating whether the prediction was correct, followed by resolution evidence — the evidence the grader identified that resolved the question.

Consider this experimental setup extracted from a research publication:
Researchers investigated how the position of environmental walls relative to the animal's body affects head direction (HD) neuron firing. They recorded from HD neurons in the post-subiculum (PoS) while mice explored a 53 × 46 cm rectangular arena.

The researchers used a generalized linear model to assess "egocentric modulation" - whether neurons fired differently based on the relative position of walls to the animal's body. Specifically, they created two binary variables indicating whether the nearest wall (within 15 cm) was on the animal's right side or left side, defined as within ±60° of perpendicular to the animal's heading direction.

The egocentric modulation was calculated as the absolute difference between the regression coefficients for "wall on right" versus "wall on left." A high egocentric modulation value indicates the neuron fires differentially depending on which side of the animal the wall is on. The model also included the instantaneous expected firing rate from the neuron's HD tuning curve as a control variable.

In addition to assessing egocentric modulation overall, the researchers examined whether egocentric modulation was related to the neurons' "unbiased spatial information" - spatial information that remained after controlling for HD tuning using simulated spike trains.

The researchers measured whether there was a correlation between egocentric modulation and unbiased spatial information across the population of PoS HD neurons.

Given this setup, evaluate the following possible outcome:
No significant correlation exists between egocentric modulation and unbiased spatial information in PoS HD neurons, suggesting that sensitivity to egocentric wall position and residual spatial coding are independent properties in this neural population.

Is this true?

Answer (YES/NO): NO